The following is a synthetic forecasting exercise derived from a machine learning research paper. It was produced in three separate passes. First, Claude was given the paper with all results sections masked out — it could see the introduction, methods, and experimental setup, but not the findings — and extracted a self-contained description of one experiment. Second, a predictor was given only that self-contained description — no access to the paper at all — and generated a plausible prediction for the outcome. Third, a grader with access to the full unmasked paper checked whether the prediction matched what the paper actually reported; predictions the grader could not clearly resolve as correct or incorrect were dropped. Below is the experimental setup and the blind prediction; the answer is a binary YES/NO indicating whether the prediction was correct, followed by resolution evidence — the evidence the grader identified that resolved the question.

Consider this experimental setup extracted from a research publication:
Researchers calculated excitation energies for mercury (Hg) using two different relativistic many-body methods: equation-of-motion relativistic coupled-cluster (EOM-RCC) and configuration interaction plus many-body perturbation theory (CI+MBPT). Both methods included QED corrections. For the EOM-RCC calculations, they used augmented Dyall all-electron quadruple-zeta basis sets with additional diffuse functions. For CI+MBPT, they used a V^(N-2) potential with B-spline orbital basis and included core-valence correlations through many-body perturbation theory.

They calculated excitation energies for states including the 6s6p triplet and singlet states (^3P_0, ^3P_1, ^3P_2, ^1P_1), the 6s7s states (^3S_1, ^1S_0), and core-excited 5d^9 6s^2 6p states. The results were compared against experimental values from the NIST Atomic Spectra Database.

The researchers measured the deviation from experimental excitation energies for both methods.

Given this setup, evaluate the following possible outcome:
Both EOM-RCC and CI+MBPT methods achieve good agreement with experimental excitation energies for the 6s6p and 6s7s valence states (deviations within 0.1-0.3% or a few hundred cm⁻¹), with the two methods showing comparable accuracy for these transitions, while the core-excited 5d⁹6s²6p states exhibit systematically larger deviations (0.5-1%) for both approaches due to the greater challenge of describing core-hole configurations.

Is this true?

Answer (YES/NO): NO